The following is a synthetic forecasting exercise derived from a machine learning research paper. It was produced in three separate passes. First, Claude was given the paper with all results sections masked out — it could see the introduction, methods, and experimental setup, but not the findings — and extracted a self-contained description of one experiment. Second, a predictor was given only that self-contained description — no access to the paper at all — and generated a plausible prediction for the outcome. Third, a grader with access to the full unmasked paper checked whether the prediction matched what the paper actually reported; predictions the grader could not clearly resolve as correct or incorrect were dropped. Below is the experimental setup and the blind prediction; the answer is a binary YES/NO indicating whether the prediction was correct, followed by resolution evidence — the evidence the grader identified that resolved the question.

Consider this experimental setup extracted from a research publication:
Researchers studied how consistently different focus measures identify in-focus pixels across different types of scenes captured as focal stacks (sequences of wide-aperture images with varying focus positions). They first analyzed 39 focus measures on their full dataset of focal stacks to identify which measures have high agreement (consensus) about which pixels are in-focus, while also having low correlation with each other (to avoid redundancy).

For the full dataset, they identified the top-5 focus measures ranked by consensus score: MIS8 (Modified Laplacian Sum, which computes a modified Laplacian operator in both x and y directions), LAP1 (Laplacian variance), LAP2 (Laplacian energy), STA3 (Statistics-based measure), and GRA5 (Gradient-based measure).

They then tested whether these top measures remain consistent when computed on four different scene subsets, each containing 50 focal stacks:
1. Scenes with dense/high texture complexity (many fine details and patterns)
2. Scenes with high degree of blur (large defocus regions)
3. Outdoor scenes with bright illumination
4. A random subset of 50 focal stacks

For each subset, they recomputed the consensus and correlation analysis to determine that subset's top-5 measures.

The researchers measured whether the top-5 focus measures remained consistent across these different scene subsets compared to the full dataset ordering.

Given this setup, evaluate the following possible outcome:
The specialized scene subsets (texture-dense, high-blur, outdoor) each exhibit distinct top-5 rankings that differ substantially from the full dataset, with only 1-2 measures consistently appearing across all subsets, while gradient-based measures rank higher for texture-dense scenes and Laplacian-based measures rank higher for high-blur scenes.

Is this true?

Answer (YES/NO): NO